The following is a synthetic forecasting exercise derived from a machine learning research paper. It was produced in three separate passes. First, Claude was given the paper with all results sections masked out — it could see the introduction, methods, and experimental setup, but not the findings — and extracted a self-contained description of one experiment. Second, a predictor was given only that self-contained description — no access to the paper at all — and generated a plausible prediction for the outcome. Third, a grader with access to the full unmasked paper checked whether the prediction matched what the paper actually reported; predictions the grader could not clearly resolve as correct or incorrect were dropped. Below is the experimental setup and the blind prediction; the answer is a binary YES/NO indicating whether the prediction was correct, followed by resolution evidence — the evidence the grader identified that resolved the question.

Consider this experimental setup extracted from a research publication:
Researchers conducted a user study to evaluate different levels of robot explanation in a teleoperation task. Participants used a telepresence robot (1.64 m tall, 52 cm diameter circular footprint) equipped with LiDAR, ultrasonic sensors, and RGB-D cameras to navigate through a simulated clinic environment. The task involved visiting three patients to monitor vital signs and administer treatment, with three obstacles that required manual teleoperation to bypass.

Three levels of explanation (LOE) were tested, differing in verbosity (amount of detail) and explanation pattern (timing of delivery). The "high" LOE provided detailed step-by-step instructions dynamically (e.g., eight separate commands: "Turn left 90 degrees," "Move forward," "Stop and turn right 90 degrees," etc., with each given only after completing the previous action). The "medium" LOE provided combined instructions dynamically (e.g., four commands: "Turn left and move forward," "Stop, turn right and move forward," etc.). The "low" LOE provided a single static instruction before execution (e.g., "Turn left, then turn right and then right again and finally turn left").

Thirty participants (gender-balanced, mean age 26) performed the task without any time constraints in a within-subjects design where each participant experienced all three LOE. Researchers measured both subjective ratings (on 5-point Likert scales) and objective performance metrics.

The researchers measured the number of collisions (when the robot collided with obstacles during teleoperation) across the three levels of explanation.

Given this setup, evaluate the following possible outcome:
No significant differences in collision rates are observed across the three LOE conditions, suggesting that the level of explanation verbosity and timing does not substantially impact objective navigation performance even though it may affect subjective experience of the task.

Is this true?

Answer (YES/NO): NO